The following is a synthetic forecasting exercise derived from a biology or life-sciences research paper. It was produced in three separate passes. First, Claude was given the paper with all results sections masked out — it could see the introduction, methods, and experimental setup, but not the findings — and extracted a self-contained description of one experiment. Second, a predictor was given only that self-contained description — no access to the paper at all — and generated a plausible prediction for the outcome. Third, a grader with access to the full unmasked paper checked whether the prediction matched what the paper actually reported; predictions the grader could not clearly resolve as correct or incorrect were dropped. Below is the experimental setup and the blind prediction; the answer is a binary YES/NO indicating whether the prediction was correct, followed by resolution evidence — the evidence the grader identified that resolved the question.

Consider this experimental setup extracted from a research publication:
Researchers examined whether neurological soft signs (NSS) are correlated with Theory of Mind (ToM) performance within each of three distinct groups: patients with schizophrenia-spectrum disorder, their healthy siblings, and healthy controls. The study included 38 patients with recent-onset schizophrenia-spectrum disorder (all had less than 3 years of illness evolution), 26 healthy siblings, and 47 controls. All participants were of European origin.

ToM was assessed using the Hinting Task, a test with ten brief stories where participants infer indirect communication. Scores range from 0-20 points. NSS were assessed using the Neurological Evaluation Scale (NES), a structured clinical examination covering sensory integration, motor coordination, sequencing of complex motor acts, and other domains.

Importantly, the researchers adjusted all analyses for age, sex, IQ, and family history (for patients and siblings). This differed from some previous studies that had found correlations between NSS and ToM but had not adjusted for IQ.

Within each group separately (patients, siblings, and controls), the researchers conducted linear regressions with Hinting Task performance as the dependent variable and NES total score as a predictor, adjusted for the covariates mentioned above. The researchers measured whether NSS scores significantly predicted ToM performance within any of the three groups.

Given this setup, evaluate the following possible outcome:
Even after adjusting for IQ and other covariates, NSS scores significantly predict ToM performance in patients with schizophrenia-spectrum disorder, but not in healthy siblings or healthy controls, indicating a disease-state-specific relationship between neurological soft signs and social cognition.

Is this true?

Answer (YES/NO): NO